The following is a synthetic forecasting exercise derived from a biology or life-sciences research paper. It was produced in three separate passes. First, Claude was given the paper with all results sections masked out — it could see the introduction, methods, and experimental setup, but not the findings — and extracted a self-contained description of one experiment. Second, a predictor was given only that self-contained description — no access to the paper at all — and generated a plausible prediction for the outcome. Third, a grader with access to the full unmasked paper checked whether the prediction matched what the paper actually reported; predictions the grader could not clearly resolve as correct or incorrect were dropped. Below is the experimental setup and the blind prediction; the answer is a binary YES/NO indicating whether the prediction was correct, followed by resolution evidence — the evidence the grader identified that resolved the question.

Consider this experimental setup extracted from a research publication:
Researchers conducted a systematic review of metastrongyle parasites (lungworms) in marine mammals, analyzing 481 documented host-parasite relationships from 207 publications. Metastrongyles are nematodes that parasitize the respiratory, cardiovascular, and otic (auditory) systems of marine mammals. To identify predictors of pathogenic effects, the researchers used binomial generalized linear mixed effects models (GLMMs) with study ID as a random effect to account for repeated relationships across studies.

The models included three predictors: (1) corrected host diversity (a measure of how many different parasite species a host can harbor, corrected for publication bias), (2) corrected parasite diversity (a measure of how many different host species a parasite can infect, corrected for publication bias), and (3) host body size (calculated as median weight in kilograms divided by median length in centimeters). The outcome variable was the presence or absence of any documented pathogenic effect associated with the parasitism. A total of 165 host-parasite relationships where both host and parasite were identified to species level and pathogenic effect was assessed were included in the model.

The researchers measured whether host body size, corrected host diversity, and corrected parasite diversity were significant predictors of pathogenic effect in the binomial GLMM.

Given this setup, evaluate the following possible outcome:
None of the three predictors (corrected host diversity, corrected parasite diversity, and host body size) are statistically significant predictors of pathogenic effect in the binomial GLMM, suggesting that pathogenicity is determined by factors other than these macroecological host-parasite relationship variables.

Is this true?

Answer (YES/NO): NO